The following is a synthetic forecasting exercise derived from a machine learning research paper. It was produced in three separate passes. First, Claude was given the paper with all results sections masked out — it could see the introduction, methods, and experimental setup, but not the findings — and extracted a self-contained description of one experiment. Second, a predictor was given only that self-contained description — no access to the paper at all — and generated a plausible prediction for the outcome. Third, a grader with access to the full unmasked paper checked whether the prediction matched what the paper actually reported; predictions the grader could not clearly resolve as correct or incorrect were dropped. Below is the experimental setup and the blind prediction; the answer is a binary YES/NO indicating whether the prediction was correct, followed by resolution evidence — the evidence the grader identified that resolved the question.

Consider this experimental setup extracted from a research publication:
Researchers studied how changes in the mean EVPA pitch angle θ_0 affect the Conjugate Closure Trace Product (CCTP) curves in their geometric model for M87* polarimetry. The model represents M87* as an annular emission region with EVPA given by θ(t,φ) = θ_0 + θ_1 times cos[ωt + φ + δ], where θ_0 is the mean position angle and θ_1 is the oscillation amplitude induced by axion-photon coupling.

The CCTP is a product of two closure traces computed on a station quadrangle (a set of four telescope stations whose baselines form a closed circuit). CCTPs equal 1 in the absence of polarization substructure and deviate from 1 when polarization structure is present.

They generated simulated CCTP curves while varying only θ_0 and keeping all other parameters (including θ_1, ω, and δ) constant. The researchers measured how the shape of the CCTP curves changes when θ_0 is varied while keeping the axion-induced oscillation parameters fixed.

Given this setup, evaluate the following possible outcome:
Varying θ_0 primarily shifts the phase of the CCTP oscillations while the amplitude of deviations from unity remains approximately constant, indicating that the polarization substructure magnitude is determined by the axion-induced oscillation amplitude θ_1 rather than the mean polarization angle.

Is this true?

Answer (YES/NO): NO